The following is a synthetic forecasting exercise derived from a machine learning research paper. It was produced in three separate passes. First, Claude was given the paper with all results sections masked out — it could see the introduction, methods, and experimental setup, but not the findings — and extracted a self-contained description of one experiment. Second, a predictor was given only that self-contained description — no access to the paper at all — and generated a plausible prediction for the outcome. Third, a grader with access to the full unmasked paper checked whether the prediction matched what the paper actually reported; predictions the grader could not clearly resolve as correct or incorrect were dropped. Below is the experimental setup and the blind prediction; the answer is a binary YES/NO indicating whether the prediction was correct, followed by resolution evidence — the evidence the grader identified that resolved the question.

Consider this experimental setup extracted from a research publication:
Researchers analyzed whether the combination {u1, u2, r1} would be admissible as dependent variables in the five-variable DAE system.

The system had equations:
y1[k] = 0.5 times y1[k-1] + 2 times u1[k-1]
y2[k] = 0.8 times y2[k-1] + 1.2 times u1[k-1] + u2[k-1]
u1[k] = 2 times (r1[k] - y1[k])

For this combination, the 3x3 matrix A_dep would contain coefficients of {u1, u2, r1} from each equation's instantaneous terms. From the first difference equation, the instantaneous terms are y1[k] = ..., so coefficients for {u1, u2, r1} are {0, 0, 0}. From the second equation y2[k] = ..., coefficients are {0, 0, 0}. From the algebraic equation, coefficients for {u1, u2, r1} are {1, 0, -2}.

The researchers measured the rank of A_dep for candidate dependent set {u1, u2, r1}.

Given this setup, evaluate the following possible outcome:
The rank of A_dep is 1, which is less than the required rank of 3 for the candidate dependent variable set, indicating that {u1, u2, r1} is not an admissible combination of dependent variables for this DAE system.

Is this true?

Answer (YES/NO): YES